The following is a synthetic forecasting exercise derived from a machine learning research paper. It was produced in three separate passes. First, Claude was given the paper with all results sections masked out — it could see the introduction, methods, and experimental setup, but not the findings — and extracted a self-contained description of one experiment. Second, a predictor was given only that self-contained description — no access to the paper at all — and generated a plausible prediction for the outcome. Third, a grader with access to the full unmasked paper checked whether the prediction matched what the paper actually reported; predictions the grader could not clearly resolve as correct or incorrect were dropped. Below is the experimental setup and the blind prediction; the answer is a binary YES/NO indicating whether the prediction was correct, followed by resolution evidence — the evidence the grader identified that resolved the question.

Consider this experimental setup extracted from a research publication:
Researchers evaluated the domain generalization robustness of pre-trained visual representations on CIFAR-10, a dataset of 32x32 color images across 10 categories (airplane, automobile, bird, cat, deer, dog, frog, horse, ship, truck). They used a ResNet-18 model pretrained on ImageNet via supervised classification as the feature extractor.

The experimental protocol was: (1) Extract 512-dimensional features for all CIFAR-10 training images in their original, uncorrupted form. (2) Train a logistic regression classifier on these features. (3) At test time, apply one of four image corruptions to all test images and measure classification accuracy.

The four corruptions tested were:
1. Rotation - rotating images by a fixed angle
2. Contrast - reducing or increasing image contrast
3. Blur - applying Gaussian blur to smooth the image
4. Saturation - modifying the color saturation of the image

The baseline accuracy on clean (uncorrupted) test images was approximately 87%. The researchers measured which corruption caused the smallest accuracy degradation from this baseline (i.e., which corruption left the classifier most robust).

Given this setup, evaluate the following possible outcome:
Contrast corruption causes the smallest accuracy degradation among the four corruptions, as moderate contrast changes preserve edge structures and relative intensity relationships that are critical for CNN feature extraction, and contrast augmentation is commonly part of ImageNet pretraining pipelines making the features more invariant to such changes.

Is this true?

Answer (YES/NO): NO